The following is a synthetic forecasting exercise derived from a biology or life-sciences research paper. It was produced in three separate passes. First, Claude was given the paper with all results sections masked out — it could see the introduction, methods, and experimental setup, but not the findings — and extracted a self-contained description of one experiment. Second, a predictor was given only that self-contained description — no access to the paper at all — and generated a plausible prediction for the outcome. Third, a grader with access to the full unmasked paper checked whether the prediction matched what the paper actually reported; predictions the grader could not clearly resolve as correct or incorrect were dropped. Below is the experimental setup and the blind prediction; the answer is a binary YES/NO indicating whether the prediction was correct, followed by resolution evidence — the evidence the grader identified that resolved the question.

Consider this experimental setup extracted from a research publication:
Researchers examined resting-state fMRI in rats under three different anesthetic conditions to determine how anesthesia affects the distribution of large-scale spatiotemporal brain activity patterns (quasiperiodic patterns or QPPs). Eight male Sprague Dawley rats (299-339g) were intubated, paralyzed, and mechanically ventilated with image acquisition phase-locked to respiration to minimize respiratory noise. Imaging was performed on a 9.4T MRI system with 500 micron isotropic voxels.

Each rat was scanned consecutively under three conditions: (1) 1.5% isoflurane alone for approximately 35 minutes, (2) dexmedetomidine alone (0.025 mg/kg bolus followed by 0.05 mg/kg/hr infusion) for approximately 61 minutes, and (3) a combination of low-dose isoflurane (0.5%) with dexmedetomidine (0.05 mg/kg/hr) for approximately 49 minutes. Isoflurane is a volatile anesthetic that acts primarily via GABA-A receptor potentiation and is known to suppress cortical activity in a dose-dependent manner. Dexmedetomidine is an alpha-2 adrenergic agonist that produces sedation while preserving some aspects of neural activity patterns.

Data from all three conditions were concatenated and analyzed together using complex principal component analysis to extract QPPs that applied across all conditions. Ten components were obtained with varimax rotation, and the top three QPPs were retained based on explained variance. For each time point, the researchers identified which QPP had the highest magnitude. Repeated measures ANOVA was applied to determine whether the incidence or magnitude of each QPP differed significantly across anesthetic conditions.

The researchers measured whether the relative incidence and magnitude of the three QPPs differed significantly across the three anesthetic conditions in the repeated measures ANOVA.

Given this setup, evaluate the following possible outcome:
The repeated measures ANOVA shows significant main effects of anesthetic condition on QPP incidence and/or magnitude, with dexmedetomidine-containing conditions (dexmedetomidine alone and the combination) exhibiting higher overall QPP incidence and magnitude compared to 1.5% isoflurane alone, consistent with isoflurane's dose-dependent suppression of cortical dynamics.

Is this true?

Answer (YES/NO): NO